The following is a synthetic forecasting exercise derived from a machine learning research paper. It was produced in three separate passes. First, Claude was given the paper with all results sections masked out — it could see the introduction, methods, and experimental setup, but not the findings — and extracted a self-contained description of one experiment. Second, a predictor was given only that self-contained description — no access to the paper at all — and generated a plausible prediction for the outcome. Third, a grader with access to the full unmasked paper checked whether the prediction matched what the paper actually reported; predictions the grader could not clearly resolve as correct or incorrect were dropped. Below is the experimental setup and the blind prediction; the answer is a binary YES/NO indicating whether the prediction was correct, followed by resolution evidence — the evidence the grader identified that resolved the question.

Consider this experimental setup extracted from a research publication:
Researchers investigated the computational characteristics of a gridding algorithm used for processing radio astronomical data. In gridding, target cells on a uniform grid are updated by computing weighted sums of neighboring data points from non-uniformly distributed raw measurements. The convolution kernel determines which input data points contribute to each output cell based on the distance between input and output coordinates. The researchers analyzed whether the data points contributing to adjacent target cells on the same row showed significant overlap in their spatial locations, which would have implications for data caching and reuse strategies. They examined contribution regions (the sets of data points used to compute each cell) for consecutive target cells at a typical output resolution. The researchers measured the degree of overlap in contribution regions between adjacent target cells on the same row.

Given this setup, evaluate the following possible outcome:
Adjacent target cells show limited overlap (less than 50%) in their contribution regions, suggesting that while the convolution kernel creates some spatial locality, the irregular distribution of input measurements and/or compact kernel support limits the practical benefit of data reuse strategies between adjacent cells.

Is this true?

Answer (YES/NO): NO